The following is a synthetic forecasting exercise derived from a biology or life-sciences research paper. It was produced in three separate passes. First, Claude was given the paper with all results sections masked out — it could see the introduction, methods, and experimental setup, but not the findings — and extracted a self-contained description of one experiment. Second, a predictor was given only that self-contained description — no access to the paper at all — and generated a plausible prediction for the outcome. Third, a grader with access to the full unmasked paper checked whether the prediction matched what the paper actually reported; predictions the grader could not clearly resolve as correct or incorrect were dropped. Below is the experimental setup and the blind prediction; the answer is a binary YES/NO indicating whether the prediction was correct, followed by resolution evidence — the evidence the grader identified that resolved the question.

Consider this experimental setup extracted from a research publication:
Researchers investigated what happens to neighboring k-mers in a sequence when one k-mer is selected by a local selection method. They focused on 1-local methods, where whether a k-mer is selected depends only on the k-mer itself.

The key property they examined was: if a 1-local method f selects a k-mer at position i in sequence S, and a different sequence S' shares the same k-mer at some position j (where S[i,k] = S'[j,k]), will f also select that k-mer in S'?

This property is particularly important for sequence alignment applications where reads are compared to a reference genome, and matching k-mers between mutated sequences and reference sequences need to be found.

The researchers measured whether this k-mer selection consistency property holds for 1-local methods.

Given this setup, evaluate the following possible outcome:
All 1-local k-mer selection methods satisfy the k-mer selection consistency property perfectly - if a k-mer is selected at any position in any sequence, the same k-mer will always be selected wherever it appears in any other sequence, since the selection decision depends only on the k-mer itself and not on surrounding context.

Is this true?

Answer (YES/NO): YES